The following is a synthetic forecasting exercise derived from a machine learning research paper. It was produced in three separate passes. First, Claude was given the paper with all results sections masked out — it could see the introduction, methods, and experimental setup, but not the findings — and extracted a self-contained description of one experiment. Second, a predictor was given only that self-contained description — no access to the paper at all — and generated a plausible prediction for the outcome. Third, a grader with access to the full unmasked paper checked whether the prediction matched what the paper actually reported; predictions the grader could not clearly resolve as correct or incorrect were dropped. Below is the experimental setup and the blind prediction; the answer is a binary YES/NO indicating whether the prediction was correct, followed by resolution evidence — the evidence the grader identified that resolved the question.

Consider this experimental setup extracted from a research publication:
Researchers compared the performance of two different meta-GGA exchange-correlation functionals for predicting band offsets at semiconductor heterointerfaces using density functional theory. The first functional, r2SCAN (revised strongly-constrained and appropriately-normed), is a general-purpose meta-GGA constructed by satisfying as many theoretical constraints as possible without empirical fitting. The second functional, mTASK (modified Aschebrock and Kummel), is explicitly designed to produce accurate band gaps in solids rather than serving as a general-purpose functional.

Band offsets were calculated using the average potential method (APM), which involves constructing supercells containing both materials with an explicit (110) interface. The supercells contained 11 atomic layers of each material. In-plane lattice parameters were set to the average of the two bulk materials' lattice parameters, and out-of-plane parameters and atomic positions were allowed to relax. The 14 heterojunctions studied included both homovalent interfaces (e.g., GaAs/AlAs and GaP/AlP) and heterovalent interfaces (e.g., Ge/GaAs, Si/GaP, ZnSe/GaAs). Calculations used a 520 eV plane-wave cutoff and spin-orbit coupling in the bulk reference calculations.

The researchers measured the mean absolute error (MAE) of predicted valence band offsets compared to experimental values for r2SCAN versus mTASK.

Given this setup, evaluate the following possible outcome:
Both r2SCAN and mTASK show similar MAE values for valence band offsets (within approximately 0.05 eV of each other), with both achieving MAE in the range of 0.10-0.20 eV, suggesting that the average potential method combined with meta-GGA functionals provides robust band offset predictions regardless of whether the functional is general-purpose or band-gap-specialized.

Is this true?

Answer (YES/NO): YES